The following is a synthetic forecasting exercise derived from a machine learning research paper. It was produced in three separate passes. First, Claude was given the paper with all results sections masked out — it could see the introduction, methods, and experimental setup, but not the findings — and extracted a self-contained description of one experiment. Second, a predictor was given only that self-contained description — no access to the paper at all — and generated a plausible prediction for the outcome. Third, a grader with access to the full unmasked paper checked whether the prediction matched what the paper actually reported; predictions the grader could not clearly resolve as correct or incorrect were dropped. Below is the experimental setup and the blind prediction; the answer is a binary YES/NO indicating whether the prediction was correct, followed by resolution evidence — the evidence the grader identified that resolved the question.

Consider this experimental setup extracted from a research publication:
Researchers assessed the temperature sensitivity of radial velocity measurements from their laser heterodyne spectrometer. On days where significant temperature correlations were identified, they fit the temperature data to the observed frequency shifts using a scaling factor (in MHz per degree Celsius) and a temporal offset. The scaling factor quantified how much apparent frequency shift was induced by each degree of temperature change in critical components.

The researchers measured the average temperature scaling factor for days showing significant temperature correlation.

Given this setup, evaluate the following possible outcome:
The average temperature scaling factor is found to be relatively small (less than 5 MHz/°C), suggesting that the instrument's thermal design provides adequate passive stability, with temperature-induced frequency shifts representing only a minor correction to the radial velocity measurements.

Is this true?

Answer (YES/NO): NO